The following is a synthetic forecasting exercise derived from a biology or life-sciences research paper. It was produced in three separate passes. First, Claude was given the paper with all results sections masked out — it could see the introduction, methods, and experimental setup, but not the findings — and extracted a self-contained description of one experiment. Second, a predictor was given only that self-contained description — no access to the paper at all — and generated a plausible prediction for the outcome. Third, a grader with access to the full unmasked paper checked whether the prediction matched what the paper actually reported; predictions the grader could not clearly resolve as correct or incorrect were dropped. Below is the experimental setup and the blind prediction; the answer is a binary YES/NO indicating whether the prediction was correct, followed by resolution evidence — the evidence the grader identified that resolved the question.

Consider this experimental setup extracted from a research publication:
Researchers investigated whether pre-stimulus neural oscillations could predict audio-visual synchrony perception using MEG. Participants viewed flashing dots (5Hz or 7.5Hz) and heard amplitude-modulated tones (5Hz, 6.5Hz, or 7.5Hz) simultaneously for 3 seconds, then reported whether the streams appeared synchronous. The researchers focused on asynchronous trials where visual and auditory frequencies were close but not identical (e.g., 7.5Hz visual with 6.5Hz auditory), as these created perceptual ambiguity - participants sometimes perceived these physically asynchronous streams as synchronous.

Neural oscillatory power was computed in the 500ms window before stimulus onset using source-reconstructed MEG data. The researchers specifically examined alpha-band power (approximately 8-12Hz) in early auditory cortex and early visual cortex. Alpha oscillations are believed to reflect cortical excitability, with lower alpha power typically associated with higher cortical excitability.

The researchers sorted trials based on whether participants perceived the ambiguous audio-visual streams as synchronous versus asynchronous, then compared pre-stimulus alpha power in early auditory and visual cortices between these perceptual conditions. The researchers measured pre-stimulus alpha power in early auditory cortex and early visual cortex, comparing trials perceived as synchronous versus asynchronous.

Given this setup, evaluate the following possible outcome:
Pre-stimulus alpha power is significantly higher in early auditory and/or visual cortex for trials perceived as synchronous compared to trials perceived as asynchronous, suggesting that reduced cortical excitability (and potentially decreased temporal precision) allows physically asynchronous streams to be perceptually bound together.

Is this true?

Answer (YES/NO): NO